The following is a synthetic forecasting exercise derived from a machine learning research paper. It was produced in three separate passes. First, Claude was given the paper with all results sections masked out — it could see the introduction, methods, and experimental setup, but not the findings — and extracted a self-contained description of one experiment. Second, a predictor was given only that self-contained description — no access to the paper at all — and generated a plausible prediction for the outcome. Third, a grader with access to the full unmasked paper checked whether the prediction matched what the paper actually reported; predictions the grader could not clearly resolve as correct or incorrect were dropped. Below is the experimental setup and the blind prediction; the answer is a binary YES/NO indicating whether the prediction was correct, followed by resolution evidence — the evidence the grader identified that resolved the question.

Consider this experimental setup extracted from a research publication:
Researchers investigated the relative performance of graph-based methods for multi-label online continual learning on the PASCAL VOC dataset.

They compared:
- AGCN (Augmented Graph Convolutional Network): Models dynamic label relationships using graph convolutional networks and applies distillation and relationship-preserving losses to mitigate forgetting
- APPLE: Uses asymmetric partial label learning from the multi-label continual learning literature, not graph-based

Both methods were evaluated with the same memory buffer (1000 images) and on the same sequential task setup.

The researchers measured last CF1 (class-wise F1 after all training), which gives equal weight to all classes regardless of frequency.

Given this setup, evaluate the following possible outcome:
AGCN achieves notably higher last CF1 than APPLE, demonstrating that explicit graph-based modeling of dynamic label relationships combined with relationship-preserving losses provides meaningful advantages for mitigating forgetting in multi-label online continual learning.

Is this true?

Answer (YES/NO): NO